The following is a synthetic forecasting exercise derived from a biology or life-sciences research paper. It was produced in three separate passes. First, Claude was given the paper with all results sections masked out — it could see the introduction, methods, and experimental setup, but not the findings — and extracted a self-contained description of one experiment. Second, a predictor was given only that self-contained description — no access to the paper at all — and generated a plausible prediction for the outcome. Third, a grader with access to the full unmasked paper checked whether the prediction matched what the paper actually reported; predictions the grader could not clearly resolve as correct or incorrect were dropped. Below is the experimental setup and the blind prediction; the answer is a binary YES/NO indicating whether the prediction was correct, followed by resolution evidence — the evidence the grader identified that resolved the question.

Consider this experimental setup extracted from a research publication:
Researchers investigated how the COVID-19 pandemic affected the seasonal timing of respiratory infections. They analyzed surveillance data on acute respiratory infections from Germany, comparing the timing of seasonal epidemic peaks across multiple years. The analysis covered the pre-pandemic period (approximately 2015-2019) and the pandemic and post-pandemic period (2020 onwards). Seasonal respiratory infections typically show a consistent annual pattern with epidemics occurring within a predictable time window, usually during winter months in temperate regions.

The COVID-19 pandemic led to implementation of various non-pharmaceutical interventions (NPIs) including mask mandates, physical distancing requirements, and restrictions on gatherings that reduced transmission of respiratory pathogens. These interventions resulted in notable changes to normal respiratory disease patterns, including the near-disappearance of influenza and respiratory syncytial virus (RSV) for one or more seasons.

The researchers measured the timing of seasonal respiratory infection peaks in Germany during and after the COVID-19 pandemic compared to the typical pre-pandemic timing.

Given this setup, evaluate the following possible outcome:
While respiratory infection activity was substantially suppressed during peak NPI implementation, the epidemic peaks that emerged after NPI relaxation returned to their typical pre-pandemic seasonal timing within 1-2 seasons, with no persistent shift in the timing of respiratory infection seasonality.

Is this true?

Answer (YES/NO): NO